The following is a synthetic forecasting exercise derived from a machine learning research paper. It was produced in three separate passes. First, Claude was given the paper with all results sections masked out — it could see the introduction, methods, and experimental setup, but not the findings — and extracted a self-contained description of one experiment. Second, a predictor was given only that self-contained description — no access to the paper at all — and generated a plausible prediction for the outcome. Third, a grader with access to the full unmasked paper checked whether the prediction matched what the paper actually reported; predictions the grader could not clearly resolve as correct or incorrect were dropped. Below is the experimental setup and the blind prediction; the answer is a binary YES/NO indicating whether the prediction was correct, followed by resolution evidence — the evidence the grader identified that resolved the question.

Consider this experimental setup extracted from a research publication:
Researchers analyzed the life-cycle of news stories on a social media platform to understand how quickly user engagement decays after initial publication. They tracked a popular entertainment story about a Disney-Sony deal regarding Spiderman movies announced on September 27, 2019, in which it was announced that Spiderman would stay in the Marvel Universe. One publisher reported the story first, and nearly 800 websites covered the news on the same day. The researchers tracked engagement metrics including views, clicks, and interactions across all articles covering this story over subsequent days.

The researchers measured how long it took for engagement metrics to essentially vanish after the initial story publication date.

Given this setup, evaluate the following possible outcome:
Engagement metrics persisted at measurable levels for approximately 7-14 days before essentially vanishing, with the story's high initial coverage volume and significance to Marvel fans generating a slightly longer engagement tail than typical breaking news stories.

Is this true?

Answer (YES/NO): NO